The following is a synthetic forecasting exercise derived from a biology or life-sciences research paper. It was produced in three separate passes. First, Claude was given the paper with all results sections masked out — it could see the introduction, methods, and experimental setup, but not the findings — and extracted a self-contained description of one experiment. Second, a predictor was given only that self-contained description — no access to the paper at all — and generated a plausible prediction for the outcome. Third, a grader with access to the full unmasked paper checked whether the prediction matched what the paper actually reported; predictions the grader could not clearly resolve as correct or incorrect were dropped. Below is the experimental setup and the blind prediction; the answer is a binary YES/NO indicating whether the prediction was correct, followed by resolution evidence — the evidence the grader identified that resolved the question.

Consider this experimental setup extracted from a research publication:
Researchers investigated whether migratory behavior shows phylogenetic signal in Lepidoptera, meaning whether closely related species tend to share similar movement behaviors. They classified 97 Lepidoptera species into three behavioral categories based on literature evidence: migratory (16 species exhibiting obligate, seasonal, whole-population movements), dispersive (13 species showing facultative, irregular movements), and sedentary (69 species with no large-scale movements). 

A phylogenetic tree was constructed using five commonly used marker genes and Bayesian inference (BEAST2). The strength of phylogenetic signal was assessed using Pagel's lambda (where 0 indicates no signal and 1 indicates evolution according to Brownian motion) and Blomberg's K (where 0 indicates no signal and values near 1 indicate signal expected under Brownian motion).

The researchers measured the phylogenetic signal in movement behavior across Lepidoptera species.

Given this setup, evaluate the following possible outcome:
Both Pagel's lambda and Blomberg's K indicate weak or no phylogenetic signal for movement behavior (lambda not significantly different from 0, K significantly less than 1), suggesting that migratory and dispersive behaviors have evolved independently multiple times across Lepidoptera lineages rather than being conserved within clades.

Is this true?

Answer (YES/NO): YES